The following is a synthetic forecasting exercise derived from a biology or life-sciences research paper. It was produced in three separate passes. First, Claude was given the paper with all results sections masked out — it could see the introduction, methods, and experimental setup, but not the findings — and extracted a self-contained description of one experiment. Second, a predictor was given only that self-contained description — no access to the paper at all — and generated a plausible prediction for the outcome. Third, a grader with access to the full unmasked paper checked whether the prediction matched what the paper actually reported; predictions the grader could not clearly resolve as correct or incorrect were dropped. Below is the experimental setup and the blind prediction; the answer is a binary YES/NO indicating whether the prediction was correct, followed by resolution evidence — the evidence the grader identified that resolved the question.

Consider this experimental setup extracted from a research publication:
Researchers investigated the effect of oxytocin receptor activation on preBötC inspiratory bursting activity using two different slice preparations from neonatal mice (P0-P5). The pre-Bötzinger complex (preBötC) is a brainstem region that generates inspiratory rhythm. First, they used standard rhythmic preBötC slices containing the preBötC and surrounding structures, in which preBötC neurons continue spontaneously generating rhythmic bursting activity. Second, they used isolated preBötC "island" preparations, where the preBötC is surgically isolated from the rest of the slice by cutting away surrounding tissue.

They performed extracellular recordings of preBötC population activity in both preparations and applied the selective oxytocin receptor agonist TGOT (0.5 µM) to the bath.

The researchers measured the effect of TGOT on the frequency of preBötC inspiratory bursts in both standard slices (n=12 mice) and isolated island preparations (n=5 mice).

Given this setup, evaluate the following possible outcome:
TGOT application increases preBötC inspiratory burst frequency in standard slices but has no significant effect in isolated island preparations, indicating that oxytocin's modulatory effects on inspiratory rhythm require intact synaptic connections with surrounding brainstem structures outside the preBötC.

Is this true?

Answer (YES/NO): NO